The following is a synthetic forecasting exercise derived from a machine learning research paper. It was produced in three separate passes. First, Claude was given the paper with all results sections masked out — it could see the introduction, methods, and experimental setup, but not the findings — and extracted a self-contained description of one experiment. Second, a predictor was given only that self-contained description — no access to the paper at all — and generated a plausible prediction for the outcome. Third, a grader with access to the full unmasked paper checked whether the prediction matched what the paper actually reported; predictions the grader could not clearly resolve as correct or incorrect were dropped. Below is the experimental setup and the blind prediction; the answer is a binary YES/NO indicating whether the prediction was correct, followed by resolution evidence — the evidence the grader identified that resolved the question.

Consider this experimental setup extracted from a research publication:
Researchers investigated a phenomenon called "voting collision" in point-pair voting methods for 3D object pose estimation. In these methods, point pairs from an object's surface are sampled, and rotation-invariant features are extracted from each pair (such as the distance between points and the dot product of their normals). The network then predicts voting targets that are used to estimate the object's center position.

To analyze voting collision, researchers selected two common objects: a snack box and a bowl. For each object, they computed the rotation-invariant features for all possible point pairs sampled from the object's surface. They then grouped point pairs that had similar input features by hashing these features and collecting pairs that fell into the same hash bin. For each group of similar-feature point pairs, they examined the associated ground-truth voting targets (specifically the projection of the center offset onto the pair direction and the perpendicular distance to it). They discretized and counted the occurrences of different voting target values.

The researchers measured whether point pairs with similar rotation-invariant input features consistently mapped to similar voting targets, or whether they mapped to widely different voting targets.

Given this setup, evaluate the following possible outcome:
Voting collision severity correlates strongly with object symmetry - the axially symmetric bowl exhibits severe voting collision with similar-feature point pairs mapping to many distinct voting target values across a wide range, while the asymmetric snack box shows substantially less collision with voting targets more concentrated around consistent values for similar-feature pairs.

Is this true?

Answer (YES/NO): NO